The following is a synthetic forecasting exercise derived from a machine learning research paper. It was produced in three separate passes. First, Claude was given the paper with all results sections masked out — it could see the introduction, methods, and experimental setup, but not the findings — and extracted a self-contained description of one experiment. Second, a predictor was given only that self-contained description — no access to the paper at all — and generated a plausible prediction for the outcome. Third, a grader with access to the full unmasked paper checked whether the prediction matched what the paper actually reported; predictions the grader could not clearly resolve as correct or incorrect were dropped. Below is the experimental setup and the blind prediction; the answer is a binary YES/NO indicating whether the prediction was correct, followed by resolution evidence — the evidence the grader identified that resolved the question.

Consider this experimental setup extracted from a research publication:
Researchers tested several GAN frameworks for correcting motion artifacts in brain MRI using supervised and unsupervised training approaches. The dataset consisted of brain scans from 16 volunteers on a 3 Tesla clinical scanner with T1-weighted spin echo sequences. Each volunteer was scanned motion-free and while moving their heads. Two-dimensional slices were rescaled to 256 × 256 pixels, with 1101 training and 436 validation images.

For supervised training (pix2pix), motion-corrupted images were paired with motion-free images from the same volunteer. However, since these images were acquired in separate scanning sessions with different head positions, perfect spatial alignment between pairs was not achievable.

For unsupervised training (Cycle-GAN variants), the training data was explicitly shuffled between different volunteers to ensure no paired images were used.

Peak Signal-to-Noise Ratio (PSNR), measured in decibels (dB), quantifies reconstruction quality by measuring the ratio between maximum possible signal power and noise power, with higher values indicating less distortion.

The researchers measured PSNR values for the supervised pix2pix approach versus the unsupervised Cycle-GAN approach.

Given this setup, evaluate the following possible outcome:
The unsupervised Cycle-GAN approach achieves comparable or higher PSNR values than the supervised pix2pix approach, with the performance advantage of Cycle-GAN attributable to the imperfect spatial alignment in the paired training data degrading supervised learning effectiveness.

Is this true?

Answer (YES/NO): YES